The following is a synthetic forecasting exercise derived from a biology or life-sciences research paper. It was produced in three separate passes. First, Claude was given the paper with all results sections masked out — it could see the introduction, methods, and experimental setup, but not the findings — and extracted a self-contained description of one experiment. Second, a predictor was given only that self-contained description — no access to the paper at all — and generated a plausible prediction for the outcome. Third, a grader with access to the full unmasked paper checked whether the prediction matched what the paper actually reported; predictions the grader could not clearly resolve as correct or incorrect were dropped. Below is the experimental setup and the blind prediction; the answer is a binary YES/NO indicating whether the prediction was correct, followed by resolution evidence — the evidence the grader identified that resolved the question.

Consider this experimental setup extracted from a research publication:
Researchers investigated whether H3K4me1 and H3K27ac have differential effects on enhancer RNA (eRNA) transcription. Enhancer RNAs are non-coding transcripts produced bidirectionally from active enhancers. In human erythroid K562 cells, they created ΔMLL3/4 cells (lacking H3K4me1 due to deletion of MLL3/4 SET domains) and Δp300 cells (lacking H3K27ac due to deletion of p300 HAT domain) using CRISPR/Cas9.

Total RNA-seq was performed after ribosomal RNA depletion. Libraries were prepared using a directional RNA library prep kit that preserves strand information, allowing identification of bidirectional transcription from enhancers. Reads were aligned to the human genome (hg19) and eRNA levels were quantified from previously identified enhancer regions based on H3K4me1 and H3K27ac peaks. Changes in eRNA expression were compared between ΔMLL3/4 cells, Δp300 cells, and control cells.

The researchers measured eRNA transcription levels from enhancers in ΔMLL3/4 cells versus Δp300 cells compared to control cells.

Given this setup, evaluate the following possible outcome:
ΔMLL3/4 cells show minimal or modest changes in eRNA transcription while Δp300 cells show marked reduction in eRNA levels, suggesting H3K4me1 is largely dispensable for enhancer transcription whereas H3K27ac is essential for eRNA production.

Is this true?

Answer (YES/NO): NO